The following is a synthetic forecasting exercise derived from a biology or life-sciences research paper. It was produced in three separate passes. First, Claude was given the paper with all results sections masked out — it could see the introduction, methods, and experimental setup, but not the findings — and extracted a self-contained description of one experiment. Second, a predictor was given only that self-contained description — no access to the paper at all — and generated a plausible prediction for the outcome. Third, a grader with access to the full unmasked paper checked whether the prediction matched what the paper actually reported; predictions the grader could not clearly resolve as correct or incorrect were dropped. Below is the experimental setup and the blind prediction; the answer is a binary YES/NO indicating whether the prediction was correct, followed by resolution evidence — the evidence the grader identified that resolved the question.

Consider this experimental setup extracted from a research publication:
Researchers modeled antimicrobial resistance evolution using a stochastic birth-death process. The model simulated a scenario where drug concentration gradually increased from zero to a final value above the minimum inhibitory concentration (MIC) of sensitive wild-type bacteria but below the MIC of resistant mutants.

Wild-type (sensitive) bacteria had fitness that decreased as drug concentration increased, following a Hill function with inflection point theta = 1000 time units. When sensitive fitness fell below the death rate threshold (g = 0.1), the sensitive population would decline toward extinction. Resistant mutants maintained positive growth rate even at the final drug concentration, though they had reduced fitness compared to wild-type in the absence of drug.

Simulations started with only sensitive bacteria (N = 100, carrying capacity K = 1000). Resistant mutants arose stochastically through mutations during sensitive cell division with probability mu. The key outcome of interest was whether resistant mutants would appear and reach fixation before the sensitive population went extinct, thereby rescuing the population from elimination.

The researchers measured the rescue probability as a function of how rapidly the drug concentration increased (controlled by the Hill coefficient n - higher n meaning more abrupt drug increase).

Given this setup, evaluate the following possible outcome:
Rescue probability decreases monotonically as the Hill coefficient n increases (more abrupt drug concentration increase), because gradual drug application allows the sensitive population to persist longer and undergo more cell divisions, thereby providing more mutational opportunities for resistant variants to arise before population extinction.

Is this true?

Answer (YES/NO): YES